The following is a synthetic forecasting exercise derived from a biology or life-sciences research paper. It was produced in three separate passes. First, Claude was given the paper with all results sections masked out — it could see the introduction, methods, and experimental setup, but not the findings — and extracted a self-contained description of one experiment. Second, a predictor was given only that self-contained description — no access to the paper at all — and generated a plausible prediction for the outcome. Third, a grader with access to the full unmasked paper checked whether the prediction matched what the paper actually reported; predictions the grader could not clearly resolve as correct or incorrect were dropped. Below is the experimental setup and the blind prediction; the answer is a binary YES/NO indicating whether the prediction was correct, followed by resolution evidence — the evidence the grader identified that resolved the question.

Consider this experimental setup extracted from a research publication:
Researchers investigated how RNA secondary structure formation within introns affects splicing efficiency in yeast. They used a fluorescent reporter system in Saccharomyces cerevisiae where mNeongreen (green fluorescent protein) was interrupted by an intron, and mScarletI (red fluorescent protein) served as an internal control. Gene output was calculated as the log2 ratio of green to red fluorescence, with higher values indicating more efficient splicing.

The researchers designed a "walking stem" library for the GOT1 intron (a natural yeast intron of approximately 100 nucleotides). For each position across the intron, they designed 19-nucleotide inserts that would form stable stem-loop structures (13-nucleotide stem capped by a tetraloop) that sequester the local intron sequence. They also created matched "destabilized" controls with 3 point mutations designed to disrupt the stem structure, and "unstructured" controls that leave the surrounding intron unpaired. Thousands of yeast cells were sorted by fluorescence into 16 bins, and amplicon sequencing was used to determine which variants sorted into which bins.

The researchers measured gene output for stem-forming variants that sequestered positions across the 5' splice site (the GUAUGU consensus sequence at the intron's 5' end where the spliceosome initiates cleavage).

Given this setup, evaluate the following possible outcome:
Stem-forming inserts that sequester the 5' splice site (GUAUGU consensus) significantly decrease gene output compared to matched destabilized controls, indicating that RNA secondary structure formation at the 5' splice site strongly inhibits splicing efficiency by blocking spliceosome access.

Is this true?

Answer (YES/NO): YES